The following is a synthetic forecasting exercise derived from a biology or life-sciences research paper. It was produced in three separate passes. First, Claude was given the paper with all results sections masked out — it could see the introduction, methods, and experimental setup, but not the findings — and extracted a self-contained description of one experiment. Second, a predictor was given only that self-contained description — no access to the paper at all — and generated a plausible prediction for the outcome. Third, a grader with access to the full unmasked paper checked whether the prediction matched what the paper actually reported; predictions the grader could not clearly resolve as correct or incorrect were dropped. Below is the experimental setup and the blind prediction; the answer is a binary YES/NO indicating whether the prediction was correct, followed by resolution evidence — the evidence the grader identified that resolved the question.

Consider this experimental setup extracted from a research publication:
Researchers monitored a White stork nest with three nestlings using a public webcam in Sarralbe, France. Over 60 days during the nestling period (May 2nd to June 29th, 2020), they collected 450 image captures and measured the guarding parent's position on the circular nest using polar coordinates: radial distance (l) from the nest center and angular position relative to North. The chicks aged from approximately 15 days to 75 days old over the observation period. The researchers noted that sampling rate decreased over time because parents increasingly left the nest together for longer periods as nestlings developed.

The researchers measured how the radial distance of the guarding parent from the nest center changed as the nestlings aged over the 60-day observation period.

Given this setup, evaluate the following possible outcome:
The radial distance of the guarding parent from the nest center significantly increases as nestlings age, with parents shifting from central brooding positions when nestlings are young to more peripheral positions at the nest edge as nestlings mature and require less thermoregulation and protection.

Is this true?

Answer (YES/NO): YES